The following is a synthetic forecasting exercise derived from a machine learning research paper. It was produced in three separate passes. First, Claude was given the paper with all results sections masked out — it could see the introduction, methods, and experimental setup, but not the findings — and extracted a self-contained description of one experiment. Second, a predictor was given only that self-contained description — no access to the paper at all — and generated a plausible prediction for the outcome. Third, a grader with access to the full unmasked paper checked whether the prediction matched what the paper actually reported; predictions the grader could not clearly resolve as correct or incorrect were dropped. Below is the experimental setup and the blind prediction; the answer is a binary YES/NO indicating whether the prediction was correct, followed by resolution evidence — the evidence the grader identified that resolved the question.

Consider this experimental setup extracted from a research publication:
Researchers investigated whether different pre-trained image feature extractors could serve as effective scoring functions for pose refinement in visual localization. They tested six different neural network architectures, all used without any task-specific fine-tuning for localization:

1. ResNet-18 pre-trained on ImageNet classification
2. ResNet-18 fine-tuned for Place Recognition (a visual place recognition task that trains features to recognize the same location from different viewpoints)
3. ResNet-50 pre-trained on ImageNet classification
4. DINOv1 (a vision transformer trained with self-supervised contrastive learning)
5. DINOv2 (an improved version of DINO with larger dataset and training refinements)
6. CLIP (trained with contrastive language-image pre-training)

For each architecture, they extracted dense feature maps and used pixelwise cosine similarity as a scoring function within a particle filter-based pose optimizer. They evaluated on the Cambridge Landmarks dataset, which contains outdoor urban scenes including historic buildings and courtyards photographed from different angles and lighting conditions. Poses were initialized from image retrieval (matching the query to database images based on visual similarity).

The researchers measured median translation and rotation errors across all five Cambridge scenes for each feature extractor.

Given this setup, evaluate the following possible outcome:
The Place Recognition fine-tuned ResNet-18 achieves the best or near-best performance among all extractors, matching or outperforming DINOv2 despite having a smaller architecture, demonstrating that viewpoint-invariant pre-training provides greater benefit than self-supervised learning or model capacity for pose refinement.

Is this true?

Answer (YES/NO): YES